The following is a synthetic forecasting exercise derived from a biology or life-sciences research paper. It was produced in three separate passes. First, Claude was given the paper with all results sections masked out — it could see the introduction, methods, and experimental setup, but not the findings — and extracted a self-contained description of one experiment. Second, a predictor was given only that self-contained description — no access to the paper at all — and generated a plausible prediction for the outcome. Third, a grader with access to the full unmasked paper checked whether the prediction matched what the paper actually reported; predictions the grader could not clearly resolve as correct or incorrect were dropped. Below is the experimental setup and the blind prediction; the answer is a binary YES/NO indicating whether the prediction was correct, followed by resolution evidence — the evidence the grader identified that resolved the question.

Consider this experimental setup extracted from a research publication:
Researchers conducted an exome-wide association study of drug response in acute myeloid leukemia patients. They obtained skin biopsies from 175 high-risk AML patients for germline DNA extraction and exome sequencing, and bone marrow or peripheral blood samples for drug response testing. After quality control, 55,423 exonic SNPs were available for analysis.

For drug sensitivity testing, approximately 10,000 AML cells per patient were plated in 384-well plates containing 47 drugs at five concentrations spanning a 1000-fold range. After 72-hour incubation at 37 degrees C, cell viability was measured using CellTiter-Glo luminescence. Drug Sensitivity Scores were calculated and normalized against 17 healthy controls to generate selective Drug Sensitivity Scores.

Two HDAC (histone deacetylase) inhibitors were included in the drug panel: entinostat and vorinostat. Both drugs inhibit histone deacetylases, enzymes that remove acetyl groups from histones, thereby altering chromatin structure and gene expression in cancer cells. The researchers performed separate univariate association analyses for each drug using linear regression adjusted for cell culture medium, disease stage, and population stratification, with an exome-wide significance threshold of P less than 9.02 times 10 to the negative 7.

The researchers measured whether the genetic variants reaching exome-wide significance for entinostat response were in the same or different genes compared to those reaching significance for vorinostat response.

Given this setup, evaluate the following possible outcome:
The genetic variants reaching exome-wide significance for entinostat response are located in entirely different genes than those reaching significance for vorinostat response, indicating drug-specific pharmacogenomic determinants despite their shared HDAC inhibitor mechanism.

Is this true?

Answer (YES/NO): YES